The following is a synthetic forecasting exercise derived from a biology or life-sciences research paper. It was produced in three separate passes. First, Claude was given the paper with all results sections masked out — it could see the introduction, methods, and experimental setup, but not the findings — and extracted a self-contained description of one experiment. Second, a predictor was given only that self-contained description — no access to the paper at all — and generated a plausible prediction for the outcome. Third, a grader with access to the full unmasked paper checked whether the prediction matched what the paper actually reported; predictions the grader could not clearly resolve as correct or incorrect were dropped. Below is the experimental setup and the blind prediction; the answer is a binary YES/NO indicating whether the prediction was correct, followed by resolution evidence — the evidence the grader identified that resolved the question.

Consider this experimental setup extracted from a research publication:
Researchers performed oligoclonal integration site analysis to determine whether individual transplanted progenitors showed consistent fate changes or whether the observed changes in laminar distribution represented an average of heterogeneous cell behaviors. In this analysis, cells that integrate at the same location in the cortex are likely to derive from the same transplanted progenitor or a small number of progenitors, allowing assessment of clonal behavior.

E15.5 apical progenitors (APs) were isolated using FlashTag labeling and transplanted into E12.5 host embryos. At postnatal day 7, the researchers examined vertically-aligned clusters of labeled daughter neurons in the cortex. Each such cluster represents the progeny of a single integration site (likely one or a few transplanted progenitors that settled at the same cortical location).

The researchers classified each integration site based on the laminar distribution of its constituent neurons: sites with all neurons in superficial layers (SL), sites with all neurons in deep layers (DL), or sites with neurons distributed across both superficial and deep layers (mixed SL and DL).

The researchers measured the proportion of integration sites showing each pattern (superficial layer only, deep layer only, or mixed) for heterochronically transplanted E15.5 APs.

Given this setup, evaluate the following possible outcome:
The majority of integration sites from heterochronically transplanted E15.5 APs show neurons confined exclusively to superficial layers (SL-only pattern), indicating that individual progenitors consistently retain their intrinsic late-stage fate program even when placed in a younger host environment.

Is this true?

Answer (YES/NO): NO